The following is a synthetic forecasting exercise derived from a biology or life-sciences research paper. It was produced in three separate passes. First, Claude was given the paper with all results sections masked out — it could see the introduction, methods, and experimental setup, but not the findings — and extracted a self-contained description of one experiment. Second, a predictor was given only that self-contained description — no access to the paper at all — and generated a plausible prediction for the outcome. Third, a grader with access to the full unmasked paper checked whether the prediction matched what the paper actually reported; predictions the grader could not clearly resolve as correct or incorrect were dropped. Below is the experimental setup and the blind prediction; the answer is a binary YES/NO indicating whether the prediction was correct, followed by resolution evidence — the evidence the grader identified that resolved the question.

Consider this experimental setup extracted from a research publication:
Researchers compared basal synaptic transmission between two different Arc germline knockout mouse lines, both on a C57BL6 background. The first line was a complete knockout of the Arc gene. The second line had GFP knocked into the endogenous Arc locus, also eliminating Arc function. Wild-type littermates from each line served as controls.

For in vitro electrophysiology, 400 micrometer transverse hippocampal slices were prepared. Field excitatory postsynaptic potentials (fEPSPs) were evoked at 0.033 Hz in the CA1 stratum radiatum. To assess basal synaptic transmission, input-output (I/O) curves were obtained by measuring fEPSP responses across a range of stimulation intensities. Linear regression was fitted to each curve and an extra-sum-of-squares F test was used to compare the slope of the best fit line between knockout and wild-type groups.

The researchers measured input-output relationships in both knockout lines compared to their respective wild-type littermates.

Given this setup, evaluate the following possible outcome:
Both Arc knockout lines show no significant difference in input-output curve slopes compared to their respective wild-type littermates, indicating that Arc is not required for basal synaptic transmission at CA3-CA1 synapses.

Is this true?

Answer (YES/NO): NO